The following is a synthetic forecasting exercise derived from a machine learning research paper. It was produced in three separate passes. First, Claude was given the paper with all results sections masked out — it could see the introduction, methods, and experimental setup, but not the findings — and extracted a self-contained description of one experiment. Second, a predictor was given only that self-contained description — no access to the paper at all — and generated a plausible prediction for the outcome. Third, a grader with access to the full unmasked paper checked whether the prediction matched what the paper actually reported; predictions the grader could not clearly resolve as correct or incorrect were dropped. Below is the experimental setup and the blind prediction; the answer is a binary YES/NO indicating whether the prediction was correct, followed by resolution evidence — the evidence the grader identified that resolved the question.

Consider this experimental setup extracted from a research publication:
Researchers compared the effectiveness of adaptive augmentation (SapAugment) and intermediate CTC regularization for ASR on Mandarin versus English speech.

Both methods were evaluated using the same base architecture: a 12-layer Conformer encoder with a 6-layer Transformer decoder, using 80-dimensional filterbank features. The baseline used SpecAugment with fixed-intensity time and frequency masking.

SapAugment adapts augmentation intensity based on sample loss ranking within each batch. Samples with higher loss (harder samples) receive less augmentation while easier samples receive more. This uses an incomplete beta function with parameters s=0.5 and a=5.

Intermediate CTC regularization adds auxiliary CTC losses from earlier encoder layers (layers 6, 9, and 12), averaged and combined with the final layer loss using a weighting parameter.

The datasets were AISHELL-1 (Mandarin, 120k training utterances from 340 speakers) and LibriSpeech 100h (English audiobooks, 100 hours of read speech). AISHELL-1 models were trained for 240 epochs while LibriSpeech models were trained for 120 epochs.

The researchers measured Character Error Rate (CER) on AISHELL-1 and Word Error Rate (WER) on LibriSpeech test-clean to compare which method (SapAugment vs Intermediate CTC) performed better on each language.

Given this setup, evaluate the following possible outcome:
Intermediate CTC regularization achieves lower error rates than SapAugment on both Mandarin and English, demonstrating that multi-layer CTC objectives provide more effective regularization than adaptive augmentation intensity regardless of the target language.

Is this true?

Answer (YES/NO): YES